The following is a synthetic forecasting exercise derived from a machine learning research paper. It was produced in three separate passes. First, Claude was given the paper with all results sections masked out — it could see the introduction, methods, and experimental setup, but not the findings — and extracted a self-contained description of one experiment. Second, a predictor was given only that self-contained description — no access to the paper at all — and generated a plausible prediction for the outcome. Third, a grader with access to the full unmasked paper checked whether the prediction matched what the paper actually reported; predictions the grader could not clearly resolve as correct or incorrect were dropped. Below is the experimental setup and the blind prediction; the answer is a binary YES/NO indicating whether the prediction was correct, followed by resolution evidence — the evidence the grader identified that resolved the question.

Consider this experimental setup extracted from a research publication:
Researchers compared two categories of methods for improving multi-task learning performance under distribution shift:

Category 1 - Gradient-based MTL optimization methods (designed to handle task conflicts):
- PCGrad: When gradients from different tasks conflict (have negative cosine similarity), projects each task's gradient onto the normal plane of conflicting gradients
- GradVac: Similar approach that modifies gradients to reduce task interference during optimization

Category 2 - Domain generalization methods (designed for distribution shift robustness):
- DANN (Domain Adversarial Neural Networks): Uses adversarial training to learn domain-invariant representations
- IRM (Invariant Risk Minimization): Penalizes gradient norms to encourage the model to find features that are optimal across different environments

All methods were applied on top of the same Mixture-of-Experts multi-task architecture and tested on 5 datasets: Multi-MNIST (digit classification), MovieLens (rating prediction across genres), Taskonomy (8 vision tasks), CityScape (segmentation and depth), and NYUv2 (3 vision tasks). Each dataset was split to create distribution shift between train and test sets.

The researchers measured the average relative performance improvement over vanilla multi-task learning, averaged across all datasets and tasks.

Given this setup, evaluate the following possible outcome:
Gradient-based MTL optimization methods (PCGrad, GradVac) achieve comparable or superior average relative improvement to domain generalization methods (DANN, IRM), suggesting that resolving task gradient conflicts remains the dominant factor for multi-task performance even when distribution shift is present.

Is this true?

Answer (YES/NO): YES